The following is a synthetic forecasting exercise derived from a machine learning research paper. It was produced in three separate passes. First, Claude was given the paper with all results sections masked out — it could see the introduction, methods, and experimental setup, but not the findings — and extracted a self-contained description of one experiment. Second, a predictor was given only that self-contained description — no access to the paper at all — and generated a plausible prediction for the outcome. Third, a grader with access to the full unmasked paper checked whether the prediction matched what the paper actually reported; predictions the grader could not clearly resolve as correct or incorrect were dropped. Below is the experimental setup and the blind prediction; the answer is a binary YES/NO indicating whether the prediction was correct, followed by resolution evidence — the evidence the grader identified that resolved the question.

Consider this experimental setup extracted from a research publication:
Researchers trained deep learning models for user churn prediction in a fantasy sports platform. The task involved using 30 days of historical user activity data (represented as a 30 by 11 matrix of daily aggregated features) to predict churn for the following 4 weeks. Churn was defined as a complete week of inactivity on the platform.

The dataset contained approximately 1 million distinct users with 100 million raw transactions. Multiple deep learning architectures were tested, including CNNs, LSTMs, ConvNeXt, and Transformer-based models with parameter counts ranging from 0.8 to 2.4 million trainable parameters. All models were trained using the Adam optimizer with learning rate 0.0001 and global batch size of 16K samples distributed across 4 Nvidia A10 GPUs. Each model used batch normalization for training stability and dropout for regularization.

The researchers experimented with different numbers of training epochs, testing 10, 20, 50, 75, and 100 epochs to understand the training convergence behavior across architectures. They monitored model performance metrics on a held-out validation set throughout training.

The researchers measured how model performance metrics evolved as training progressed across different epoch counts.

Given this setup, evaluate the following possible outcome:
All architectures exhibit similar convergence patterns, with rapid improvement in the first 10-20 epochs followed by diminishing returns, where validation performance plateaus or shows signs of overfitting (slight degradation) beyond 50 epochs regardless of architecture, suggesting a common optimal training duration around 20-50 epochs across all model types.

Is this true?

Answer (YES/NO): YES